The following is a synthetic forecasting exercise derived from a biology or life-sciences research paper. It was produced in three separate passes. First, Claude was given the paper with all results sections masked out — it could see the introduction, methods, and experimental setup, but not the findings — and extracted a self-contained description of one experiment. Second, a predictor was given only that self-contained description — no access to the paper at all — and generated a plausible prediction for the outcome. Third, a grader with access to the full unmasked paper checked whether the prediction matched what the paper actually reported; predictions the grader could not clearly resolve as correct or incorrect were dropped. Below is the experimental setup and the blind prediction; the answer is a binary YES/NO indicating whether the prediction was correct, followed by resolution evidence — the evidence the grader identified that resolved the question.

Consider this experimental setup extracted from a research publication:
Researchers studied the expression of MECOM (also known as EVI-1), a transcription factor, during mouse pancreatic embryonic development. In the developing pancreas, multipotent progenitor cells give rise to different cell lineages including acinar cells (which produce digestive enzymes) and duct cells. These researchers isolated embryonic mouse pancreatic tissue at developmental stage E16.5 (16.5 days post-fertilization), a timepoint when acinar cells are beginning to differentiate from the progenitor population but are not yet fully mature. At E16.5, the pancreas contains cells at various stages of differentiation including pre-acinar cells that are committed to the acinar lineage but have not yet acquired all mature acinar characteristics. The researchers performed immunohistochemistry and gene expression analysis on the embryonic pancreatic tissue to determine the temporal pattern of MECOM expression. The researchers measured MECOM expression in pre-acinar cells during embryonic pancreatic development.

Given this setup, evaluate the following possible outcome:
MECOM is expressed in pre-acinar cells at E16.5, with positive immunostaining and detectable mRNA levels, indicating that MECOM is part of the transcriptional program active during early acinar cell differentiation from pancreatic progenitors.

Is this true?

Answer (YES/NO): YES